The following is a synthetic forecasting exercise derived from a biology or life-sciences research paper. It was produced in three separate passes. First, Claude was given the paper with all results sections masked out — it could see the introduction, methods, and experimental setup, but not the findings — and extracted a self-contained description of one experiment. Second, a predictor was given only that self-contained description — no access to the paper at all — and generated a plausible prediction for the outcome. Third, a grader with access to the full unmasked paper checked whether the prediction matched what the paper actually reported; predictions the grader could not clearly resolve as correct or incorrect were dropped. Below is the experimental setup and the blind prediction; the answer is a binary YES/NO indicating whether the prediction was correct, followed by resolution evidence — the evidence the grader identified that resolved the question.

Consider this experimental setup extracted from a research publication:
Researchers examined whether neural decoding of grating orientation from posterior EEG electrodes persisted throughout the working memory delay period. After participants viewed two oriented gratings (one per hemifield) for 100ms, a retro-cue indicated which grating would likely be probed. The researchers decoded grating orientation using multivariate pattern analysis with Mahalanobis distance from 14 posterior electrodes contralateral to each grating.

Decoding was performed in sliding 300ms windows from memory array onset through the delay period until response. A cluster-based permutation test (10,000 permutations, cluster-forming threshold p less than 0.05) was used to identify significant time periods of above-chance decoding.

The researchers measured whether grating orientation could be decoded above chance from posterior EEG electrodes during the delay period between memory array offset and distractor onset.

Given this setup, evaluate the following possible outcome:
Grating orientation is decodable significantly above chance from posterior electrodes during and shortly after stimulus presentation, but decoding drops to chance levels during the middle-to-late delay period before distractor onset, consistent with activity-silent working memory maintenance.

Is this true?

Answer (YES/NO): NO